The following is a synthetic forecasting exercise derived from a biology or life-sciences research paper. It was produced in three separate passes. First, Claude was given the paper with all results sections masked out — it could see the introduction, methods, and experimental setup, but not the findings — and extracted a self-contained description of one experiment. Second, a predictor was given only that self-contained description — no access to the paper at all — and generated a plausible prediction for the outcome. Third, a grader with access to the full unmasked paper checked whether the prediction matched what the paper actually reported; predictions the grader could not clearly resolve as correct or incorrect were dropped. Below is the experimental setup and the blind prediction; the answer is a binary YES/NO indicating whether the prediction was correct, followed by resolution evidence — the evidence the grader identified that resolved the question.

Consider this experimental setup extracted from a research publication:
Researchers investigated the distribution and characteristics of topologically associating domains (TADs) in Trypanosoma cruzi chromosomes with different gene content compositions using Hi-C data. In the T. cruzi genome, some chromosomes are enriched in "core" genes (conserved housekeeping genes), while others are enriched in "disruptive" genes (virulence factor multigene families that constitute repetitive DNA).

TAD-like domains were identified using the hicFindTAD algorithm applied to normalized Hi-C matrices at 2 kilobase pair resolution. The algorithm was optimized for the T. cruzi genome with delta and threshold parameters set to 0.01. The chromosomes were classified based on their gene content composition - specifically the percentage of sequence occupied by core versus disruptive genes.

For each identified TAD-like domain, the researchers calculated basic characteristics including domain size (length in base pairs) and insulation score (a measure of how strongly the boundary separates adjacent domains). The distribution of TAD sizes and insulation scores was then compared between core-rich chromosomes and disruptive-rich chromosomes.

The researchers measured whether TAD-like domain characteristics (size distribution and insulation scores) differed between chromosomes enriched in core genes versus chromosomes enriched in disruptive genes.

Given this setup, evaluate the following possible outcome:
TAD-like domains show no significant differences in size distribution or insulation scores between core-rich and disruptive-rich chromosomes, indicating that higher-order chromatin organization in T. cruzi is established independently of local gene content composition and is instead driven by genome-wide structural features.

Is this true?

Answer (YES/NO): NO